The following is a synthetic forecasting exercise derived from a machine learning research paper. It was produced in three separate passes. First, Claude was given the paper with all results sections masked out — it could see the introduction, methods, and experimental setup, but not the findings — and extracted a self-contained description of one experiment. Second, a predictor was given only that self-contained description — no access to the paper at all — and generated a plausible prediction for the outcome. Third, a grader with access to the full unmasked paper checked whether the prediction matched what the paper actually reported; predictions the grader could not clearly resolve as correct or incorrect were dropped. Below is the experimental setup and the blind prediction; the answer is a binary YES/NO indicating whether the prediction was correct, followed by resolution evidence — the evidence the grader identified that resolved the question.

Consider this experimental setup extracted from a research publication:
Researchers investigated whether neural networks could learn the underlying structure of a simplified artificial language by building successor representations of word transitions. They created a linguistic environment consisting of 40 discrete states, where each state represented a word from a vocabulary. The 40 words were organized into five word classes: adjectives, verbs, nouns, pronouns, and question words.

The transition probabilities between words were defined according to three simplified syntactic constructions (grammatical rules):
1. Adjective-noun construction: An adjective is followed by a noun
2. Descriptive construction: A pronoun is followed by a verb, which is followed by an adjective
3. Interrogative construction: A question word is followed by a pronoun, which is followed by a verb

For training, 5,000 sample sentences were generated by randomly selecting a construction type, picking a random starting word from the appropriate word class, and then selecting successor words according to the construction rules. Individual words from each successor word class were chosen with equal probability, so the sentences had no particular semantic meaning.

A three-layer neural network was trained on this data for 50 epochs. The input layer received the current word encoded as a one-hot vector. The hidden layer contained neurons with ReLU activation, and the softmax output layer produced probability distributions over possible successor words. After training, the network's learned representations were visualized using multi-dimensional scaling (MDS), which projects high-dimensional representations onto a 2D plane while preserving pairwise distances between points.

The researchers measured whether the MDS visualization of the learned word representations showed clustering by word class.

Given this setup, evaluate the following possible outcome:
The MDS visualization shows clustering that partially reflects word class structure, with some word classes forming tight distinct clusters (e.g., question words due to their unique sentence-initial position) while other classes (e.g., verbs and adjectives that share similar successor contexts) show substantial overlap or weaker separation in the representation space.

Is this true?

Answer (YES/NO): NO